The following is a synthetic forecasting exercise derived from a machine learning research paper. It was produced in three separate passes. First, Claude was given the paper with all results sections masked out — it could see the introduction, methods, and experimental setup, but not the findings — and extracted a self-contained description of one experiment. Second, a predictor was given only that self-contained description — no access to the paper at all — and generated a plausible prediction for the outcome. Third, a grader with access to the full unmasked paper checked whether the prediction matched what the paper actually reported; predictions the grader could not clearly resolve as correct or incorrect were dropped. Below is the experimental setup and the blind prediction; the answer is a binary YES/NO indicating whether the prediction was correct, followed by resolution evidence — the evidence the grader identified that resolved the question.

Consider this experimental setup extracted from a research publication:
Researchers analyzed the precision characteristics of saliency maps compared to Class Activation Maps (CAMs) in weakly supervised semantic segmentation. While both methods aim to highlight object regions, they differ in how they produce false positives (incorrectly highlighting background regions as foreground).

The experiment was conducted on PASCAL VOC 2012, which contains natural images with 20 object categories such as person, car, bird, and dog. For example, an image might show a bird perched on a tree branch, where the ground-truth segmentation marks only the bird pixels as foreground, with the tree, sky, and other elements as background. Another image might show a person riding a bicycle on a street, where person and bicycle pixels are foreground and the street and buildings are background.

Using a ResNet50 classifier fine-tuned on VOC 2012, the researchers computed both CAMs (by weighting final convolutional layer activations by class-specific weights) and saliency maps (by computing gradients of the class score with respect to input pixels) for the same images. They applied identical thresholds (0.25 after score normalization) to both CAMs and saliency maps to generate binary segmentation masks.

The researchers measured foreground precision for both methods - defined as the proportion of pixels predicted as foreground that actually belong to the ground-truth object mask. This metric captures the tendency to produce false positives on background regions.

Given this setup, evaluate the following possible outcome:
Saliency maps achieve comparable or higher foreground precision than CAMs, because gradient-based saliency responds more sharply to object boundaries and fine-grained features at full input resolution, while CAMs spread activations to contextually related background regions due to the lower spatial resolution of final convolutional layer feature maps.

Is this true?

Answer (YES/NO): NO